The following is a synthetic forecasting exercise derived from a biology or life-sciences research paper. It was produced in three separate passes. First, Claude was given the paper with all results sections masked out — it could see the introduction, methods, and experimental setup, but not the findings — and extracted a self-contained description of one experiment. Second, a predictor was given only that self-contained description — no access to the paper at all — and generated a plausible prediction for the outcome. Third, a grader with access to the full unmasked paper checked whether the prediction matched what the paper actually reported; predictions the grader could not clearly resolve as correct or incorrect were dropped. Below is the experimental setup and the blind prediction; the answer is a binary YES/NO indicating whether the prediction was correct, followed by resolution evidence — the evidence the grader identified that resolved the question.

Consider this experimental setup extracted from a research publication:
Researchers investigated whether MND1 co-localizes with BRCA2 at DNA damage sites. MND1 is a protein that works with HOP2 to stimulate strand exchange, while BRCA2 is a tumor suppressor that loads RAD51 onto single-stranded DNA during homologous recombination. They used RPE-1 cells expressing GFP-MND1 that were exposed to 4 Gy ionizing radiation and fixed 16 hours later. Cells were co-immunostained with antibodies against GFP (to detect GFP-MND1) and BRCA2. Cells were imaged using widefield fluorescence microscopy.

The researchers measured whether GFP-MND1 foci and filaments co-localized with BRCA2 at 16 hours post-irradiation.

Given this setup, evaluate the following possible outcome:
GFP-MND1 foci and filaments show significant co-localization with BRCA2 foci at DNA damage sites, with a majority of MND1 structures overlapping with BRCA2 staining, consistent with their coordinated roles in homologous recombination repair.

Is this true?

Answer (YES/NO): YES